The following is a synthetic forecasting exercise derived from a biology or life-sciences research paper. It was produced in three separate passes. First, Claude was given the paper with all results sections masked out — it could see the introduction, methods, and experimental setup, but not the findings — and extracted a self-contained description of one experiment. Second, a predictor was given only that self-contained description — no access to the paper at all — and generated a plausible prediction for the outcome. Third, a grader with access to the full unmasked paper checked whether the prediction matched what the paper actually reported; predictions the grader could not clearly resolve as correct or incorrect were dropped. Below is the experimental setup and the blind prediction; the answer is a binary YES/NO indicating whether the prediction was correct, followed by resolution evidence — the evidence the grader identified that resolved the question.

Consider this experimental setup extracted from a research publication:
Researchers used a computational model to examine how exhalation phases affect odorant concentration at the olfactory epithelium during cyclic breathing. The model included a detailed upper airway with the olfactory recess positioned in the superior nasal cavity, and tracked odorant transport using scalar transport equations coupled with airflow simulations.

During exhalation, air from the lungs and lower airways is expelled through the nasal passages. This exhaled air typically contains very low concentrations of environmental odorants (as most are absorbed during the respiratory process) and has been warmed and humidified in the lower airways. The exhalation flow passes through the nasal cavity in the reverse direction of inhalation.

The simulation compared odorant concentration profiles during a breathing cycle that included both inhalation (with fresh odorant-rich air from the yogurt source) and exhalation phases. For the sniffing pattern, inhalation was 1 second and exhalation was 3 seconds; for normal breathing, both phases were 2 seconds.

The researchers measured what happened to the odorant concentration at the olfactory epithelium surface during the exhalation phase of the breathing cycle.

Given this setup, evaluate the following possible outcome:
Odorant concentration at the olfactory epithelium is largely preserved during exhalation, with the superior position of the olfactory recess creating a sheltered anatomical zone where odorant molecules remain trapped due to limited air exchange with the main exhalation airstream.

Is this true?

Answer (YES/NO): NO